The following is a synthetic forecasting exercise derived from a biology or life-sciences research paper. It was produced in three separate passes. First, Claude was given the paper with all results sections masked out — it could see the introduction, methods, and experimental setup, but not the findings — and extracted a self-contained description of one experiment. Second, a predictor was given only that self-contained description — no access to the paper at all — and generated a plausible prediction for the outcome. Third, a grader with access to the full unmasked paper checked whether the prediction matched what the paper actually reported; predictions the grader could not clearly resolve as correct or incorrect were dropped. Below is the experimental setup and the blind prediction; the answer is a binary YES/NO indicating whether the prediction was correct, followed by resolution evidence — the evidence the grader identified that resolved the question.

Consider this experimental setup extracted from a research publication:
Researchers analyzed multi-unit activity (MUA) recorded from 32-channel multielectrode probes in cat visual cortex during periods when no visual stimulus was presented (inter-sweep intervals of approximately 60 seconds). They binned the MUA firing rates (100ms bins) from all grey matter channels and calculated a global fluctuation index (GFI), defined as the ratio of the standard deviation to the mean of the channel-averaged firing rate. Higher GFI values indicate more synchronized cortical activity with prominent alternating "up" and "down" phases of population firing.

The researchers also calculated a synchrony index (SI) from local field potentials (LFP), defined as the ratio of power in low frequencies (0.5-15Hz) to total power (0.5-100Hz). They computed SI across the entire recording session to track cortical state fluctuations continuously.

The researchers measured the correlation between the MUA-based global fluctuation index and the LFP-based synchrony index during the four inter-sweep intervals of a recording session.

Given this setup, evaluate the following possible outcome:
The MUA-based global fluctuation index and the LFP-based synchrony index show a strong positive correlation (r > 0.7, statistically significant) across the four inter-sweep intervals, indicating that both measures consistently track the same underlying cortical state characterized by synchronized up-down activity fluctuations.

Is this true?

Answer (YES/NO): NO